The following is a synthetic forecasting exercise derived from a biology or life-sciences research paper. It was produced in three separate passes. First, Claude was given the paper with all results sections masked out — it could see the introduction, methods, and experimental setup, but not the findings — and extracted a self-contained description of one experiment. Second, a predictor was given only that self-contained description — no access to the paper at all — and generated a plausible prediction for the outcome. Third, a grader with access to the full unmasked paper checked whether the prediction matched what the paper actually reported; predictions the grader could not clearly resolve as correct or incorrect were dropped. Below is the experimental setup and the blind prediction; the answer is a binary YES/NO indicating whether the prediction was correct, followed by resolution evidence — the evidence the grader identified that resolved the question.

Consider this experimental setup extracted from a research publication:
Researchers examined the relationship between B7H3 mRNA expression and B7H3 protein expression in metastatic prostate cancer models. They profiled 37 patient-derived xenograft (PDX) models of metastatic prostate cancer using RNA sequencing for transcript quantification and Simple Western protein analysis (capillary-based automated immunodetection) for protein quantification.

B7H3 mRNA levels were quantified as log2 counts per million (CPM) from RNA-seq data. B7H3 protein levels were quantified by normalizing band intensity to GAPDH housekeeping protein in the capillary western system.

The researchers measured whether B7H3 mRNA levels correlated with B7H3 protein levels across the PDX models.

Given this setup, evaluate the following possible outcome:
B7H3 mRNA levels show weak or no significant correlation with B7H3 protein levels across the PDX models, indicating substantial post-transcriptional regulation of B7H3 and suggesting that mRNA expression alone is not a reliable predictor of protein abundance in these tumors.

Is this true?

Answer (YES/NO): YES